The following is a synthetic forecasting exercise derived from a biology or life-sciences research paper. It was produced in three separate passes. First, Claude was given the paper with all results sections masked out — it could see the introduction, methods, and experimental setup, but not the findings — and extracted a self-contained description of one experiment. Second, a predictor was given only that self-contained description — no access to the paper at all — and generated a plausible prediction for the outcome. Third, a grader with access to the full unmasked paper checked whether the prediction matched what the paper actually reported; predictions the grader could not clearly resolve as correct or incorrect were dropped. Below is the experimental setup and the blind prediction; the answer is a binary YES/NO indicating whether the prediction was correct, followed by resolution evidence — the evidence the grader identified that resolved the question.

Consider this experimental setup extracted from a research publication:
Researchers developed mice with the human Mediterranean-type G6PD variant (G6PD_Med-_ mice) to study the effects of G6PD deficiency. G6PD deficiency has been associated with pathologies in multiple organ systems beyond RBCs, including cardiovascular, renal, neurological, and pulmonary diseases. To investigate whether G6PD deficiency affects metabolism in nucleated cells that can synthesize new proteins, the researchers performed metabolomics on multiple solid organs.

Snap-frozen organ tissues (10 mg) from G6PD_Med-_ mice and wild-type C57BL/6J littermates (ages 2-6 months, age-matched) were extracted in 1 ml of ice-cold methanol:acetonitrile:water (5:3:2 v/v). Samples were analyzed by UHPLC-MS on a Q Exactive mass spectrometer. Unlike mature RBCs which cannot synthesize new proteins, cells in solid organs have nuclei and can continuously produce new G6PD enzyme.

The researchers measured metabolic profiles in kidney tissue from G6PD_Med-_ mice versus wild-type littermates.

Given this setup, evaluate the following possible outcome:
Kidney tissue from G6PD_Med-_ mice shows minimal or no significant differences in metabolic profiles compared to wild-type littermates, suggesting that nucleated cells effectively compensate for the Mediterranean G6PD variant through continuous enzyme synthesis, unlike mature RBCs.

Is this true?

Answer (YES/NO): NO